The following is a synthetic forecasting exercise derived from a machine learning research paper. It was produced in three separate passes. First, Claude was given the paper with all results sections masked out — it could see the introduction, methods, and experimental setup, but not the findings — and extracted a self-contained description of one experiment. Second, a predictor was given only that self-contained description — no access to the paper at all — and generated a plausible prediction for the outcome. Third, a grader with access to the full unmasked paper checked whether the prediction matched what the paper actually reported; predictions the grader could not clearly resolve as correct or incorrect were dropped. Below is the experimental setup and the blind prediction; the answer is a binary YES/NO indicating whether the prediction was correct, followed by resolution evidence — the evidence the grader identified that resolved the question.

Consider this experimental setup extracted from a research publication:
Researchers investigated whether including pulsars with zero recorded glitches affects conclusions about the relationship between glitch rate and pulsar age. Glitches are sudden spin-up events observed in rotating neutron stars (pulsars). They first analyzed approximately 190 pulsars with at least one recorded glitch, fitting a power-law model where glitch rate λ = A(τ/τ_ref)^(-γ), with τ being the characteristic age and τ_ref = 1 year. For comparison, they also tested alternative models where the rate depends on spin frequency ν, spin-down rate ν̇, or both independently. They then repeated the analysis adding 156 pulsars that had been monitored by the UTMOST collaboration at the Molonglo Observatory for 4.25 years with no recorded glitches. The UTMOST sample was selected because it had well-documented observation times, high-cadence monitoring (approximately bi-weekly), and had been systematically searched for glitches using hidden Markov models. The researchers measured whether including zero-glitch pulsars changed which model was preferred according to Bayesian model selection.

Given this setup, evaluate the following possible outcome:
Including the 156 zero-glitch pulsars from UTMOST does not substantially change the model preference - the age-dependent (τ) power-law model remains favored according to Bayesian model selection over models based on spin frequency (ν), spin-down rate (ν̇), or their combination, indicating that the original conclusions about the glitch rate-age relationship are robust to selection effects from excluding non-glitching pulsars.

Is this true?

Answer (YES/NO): YES